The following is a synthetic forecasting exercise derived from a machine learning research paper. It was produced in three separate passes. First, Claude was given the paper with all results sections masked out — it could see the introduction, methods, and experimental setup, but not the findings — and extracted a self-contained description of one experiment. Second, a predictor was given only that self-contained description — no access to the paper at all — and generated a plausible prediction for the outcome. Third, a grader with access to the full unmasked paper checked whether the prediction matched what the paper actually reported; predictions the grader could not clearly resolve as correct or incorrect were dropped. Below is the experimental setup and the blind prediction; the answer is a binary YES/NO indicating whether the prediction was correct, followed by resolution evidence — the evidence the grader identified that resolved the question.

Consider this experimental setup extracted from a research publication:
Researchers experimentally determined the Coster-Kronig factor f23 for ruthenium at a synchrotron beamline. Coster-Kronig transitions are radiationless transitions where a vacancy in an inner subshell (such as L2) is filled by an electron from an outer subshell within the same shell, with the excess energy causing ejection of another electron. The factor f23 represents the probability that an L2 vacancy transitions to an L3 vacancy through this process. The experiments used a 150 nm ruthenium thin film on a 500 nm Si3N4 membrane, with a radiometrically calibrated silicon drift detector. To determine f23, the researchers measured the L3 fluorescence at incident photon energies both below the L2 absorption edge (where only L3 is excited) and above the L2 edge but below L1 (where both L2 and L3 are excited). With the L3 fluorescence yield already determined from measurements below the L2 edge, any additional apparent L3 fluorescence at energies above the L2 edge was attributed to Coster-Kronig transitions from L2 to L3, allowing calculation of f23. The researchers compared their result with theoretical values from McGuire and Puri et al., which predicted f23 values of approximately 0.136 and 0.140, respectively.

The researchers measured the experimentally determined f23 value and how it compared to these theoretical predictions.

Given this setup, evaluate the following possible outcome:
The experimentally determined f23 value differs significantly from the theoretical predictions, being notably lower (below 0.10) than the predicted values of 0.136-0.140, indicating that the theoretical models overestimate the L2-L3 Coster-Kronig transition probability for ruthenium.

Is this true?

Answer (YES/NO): NO